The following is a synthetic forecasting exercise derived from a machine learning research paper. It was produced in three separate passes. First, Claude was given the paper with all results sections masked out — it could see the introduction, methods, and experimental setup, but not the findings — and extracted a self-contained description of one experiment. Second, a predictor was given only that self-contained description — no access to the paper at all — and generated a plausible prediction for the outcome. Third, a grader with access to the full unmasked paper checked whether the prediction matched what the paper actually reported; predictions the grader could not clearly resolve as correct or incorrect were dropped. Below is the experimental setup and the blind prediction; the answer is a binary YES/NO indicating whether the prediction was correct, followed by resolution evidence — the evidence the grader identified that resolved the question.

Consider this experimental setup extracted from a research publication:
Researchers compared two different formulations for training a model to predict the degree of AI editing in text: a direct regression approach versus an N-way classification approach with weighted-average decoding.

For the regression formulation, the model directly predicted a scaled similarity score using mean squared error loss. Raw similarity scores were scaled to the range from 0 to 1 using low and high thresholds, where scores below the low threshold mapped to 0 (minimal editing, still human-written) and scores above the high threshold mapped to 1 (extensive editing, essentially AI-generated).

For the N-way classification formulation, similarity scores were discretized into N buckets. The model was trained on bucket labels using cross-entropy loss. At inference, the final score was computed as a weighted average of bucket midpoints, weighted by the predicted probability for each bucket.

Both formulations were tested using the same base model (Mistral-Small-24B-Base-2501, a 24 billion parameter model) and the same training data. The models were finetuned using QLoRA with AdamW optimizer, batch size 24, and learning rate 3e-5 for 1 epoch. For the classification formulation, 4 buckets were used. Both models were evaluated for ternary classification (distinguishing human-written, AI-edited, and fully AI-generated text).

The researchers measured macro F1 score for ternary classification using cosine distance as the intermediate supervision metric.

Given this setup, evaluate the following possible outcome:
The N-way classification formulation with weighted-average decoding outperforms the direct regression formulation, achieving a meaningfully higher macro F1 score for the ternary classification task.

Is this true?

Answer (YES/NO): YES